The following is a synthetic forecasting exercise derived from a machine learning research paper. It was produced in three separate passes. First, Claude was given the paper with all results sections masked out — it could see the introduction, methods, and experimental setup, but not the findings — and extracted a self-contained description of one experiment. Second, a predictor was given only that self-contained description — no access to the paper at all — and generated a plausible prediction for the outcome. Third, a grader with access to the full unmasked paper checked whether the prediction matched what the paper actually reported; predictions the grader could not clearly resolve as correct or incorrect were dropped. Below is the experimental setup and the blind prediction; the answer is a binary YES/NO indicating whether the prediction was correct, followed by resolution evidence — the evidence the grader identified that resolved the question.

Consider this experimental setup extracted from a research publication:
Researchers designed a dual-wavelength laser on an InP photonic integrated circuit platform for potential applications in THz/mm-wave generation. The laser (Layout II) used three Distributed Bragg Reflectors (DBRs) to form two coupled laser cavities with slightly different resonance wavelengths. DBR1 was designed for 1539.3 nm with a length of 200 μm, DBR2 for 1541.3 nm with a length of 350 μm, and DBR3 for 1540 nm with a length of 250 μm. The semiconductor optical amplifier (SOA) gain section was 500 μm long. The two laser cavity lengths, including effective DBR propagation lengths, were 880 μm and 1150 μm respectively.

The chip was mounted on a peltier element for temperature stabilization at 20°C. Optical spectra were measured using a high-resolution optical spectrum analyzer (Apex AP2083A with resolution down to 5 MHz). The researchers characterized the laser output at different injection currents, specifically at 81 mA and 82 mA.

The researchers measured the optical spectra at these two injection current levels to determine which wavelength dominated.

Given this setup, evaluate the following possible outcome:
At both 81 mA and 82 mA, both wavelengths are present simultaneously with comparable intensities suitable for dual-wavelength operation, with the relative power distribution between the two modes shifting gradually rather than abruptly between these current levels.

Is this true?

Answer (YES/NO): NO